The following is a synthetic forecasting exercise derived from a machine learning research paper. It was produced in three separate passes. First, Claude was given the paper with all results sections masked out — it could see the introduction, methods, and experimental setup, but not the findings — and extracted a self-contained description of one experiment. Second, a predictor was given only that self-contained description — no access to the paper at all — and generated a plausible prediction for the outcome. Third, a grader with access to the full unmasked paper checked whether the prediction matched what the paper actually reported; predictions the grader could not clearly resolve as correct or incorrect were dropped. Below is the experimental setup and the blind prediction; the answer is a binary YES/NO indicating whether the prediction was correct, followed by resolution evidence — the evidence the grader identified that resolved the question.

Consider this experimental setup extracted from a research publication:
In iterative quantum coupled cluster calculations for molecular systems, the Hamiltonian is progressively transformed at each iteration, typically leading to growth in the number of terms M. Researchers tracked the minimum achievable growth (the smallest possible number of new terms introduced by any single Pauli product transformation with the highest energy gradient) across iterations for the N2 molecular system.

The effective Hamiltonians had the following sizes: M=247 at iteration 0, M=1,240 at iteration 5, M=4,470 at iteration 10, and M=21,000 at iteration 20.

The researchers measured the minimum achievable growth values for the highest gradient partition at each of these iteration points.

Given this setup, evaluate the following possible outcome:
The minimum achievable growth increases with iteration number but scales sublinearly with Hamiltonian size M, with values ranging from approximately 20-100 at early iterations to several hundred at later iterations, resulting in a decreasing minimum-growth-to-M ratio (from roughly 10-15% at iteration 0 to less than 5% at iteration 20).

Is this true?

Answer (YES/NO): NO